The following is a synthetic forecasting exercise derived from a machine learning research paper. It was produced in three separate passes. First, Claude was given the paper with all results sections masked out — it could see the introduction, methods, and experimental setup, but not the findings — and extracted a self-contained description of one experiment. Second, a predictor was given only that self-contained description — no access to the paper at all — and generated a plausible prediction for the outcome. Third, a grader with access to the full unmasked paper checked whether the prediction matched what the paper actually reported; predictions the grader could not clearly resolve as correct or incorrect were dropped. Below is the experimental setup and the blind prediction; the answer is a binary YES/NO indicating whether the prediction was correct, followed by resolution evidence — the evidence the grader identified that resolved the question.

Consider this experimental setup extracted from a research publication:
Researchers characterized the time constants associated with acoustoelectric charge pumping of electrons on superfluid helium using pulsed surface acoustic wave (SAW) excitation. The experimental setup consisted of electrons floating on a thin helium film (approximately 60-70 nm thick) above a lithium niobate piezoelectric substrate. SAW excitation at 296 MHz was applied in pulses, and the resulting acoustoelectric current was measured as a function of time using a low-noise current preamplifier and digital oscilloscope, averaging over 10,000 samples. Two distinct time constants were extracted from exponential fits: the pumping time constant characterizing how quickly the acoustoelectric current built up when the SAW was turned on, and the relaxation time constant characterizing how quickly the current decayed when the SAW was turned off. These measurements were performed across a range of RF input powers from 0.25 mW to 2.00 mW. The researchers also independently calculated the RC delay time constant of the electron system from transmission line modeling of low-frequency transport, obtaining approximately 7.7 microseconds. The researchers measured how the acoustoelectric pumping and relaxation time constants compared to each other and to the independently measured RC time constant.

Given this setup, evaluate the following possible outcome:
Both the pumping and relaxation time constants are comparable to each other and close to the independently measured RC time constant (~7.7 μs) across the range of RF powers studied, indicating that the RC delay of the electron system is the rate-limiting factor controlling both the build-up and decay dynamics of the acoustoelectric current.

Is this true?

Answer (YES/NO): YES